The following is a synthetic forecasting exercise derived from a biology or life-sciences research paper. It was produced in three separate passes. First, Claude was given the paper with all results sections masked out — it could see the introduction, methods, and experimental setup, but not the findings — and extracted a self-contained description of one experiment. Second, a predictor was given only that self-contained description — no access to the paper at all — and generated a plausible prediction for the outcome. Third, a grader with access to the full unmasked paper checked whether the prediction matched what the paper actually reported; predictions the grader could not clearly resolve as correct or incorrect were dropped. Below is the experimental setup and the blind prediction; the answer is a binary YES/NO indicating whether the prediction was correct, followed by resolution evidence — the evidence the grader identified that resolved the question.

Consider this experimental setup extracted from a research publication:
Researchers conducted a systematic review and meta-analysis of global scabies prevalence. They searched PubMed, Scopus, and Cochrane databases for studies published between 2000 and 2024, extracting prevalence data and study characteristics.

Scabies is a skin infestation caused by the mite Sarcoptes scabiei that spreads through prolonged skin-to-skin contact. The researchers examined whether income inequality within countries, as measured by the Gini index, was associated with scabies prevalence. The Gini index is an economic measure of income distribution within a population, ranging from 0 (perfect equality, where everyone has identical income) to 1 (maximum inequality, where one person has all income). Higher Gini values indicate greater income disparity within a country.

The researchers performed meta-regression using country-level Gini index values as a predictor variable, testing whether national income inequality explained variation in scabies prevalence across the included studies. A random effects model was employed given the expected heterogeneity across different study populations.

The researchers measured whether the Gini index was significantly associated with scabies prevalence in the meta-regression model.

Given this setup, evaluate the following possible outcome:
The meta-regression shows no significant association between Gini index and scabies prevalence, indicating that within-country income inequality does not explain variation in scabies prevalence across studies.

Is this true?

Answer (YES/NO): YES